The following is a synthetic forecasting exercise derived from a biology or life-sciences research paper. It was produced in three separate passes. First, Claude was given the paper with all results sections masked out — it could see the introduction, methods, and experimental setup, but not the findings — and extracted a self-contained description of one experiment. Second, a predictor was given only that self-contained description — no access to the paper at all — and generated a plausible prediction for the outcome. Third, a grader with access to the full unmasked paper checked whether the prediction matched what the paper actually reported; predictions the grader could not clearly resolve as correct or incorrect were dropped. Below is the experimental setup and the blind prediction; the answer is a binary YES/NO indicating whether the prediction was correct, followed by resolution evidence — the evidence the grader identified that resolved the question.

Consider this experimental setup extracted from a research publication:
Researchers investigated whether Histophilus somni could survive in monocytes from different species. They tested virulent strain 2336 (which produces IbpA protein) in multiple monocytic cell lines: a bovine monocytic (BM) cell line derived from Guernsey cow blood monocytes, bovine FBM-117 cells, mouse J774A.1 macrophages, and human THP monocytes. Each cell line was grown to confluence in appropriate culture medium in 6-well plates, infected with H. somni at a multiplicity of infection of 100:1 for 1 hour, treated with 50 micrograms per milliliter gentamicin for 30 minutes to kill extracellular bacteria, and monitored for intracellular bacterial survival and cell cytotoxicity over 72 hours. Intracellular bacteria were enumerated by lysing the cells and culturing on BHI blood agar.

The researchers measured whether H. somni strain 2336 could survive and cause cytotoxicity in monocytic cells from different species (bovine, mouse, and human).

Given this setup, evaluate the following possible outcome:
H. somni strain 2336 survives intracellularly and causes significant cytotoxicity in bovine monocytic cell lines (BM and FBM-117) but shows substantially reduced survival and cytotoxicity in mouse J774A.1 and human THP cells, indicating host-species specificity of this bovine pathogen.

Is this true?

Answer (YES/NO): NO